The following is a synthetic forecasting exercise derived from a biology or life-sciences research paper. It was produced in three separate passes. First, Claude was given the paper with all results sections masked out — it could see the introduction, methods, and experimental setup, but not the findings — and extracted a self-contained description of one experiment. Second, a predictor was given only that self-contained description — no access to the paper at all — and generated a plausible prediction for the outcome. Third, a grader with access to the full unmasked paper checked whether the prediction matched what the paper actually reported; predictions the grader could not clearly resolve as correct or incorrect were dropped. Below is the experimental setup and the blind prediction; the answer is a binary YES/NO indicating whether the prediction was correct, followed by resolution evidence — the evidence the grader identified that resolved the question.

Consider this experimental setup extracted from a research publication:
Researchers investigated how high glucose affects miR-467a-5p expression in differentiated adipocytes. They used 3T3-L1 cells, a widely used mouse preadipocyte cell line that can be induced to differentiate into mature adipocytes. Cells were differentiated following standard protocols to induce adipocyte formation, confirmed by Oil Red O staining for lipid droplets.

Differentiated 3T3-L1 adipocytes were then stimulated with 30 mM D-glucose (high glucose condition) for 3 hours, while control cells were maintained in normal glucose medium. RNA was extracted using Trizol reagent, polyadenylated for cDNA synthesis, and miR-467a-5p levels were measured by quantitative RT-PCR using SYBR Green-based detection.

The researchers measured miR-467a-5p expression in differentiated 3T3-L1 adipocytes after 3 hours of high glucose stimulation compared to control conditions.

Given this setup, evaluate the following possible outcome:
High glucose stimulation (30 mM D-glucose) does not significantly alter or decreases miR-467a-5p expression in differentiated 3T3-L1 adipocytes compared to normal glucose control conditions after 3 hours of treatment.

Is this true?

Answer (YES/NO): NO